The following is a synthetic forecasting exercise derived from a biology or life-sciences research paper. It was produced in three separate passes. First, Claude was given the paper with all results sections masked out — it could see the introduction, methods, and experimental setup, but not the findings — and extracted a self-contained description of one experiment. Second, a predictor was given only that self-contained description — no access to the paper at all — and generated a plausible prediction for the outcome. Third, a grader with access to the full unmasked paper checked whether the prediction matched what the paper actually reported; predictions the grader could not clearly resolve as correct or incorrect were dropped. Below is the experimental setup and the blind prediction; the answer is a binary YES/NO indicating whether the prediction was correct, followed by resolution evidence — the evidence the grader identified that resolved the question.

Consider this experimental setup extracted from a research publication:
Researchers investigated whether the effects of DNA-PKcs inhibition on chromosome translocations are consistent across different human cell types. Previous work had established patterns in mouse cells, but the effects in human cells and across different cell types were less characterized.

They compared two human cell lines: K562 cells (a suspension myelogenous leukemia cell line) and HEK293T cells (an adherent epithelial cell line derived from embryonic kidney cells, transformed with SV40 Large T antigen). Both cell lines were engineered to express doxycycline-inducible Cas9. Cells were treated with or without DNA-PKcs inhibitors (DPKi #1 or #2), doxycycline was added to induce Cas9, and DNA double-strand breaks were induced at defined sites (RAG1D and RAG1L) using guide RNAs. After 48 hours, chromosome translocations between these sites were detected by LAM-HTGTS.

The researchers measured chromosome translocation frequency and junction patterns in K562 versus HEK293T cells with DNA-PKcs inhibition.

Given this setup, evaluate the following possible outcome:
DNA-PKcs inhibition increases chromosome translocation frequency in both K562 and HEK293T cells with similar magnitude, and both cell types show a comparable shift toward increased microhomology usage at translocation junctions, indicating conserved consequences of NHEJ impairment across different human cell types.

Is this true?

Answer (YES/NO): NO